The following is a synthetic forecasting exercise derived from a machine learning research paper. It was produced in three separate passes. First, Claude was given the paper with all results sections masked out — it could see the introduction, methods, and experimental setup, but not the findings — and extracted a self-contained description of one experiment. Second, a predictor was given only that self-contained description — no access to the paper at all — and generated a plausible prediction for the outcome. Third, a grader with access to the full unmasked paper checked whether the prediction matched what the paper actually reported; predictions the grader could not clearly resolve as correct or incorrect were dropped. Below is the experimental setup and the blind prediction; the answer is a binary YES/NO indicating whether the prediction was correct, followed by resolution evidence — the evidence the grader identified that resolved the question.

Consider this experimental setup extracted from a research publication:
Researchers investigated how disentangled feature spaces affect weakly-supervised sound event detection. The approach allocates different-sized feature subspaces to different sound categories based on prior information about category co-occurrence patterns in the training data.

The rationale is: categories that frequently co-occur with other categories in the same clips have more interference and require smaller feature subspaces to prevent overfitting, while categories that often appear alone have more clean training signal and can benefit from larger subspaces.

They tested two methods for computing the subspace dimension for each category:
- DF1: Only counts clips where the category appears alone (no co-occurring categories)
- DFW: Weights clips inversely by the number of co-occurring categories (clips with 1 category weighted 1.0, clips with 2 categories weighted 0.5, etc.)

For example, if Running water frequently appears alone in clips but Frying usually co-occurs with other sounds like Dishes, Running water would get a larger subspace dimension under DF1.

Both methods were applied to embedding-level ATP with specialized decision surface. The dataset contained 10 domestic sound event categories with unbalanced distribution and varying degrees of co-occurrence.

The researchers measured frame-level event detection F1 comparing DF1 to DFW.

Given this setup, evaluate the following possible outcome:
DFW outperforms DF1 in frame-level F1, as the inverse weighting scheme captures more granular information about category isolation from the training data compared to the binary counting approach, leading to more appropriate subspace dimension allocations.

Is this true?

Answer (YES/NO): NO